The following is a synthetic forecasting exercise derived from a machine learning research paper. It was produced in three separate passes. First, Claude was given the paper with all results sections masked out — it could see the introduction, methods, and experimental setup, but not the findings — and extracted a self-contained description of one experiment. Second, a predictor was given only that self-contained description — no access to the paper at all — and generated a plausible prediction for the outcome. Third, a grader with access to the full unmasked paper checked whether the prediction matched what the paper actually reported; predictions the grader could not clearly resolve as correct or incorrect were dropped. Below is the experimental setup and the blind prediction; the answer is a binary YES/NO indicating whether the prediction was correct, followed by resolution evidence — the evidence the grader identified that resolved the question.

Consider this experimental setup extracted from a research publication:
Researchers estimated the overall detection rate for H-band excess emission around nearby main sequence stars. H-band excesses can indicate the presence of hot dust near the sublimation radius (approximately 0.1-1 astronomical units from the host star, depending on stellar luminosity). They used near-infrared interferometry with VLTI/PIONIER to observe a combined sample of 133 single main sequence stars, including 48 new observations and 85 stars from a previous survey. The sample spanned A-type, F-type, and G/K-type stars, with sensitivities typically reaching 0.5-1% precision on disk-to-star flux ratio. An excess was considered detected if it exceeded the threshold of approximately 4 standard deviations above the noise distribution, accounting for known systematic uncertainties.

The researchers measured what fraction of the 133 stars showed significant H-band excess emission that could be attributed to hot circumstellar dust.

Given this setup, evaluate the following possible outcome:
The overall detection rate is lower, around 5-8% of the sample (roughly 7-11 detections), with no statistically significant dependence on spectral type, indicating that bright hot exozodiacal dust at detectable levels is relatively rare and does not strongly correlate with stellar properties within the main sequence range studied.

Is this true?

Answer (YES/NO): NO